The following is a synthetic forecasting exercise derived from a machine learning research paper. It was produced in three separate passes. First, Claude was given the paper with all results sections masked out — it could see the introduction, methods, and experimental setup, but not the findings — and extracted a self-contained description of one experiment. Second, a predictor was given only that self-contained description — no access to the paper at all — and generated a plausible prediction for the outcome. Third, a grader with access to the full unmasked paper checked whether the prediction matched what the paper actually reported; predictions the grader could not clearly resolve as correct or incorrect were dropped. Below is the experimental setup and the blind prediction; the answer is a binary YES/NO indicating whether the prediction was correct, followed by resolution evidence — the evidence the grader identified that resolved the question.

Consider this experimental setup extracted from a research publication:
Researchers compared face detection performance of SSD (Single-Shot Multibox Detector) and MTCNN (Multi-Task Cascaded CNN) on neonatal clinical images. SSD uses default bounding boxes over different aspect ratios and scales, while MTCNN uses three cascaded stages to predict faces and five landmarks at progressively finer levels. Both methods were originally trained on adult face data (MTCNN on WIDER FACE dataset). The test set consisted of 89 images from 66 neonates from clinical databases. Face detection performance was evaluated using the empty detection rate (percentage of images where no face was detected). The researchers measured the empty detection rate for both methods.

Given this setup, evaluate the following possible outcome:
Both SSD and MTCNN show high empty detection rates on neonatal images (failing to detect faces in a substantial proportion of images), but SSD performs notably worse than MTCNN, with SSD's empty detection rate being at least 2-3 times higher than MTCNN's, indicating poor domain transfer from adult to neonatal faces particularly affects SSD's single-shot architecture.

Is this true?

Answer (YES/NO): NO